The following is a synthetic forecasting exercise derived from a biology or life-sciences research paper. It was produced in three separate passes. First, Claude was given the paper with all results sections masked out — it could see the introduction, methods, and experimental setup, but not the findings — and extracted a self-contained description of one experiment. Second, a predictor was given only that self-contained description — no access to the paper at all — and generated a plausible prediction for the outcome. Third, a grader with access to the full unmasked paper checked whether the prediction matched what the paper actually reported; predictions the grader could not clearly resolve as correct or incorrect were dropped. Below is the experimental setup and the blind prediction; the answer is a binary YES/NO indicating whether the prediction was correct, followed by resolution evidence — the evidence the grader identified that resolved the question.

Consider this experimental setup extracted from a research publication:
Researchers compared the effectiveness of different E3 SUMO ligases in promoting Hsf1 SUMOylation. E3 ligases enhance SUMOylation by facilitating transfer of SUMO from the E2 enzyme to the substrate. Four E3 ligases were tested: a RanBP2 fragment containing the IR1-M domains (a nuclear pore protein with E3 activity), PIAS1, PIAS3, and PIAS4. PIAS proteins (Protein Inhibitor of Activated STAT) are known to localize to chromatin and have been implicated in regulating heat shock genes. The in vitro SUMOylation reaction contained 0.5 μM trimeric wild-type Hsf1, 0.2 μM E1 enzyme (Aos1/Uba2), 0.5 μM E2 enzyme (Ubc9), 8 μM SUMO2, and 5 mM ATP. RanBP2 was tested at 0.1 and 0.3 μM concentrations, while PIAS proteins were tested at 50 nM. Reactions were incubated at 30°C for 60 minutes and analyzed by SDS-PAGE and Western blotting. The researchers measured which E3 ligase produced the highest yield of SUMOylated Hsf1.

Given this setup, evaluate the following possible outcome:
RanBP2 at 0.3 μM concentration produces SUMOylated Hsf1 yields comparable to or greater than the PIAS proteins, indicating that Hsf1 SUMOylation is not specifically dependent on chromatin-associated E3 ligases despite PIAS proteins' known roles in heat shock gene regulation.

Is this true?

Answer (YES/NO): YES